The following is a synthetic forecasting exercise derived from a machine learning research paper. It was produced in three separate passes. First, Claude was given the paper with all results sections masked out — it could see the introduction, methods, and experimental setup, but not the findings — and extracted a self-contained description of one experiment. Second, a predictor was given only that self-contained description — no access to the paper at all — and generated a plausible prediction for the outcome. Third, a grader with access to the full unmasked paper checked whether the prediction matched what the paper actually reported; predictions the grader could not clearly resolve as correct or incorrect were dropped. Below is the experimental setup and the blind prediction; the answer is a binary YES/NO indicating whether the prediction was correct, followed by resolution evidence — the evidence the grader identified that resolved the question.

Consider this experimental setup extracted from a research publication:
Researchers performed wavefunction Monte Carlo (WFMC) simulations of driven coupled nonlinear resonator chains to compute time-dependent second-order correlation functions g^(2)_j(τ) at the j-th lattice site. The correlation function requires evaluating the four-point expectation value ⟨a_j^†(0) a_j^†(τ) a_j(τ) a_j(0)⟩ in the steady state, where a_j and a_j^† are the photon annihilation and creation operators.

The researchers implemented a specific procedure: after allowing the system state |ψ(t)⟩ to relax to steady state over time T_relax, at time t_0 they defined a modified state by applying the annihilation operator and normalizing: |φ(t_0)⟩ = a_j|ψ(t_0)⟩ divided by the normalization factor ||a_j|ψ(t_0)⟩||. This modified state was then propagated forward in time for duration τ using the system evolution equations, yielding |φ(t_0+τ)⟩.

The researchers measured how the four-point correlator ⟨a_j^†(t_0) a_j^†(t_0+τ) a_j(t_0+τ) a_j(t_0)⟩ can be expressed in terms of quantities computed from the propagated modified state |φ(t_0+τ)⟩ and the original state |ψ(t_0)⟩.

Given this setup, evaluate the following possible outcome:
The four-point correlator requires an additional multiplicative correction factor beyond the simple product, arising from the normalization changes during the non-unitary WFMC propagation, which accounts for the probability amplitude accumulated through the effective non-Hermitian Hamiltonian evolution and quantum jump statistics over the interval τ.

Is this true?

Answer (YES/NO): NO